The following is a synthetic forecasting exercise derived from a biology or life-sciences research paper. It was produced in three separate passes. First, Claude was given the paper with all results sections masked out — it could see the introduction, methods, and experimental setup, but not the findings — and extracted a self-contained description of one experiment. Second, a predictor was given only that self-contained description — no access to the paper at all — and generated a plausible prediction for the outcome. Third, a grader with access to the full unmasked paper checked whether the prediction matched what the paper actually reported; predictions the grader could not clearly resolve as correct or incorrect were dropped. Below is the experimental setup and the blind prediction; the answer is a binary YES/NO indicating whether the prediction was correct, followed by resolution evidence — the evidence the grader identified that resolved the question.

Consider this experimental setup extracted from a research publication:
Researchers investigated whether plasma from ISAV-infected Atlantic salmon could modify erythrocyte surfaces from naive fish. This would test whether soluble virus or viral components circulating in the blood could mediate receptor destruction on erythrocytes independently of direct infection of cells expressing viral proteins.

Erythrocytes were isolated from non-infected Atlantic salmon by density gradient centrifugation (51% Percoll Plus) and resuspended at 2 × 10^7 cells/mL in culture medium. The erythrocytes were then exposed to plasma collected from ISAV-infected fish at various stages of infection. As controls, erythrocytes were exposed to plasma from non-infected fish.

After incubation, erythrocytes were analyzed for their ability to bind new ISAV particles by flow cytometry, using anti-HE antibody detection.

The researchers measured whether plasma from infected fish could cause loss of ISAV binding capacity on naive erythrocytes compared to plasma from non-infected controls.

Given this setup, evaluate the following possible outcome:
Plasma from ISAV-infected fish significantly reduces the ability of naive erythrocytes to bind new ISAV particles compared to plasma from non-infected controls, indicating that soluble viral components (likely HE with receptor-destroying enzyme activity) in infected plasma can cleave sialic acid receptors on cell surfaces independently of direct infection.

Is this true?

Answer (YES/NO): NO